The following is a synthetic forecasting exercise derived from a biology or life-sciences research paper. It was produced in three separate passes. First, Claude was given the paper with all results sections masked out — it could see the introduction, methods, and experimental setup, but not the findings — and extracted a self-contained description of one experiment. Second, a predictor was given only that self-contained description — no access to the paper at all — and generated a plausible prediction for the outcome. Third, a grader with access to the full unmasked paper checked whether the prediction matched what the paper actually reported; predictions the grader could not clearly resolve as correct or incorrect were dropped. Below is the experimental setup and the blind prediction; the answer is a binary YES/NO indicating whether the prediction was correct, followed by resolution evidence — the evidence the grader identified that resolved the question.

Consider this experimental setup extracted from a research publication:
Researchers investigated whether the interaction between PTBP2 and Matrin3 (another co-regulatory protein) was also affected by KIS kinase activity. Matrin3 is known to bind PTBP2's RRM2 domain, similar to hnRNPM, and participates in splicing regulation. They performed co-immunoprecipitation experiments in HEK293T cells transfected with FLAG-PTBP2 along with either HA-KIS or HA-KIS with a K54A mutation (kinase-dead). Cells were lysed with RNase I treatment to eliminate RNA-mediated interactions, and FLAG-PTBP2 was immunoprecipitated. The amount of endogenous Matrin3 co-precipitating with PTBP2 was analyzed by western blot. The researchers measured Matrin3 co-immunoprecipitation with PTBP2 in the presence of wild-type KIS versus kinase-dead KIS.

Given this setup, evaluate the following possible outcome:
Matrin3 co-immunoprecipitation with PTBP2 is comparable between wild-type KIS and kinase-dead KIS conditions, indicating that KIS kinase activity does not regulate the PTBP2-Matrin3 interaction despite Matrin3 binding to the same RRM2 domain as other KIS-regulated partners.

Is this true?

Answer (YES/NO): NO